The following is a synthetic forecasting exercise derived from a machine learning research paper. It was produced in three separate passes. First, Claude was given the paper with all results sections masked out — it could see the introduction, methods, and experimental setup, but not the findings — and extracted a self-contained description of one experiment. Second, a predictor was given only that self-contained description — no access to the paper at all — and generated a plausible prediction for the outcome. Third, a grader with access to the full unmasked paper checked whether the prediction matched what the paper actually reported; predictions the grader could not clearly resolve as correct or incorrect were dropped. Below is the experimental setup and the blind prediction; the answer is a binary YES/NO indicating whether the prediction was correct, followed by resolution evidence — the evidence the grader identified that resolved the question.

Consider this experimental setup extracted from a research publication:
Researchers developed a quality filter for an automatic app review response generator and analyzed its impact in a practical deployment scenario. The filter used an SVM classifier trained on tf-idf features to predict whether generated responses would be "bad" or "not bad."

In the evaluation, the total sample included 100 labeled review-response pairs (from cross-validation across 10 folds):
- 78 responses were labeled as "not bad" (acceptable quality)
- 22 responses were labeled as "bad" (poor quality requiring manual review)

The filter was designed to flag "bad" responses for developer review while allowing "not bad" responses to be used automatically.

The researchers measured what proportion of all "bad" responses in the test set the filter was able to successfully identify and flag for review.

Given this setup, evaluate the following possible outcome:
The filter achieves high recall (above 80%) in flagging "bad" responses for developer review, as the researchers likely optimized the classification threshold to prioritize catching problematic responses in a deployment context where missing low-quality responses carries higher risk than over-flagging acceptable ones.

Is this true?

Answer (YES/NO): NO